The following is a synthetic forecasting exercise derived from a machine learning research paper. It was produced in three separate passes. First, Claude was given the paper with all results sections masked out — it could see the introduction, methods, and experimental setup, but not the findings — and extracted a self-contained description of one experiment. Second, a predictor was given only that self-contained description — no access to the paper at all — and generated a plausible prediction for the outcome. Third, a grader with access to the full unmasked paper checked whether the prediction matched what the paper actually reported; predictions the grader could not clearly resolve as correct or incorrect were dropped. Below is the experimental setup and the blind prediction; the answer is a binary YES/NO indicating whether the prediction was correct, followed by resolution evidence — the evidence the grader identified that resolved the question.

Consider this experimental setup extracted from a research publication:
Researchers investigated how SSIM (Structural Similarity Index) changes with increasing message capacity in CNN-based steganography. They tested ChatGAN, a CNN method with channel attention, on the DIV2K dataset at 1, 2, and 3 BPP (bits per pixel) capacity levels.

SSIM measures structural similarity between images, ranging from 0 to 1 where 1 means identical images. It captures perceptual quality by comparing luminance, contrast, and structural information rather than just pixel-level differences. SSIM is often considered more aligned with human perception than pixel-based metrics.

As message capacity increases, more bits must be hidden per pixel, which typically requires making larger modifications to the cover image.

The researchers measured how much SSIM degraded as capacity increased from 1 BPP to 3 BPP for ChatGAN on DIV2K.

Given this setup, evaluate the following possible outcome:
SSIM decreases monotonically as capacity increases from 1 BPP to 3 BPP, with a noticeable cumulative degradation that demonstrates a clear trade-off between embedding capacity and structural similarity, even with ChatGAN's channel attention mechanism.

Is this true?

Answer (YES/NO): YES